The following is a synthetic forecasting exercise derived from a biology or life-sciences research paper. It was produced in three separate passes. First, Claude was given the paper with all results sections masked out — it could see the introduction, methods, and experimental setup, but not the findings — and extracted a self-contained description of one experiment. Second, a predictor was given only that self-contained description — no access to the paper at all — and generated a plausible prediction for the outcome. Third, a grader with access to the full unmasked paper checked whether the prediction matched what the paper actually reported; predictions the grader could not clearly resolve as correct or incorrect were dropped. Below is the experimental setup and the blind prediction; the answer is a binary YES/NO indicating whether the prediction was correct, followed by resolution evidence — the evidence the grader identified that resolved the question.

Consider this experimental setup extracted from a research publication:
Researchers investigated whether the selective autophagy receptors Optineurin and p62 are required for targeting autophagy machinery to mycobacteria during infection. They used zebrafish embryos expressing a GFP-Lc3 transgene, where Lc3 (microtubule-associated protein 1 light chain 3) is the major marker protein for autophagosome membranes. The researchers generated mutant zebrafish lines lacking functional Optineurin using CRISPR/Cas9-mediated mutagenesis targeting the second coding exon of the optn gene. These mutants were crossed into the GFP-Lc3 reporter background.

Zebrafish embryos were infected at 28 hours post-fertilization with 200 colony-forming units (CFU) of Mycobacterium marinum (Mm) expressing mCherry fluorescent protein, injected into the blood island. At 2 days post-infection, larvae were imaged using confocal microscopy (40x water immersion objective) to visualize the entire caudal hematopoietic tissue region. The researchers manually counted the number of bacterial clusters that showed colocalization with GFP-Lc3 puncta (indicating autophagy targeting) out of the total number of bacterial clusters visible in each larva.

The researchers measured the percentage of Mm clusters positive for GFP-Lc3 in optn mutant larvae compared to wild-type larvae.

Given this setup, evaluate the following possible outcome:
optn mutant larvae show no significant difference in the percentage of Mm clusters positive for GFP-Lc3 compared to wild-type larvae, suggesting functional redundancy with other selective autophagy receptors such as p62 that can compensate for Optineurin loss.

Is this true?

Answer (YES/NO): NO